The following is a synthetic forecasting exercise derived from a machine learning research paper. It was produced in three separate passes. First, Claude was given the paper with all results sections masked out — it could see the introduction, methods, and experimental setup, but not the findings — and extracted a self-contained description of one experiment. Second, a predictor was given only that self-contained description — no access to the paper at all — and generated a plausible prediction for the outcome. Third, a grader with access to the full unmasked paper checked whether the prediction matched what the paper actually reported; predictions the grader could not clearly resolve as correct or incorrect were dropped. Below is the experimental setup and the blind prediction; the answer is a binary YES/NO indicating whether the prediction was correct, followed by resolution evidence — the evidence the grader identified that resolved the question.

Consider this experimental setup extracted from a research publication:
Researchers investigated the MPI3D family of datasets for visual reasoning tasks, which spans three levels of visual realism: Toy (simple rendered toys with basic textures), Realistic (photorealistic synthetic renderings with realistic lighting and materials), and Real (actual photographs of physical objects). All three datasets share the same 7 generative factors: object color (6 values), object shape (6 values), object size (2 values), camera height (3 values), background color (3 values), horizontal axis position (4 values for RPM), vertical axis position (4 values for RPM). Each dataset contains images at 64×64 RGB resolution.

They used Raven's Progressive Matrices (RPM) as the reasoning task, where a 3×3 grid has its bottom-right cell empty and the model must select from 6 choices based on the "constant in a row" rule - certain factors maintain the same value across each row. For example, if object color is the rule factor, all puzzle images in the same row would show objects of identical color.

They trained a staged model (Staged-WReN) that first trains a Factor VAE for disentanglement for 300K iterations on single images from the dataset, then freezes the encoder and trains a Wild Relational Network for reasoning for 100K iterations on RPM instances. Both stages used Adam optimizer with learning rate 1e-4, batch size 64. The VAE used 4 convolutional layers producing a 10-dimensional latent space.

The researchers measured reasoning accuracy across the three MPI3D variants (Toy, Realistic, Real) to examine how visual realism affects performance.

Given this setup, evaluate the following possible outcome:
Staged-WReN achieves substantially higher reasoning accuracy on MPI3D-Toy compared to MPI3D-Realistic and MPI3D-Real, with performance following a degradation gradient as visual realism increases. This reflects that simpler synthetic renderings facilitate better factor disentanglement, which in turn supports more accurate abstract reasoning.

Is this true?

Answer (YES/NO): NO